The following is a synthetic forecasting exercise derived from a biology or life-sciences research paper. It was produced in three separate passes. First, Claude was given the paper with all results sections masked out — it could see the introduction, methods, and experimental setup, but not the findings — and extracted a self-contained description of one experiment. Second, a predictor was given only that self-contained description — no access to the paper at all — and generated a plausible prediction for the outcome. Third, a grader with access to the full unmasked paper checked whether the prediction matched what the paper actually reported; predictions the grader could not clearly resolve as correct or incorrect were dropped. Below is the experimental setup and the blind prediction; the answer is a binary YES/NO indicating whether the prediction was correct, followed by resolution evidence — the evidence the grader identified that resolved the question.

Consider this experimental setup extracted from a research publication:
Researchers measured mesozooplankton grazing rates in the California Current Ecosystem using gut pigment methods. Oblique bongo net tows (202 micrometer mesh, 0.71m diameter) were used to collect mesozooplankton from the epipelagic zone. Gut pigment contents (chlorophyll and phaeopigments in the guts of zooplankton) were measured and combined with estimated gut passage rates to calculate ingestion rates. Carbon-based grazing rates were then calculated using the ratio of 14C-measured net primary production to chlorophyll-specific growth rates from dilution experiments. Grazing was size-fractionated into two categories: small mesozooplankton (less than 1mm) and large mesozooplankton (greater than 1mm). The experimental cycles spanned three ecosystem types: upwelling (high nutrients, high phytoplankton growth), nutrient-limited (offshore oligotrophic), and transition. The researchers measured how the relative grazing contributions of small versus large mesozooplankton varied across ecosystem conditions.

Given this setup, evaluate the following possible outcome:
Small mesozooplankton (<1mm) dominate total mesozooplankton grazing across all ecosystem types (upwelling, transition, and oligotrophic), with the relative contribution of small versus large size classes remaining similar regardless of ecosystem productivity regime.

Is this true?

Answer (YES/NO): NO